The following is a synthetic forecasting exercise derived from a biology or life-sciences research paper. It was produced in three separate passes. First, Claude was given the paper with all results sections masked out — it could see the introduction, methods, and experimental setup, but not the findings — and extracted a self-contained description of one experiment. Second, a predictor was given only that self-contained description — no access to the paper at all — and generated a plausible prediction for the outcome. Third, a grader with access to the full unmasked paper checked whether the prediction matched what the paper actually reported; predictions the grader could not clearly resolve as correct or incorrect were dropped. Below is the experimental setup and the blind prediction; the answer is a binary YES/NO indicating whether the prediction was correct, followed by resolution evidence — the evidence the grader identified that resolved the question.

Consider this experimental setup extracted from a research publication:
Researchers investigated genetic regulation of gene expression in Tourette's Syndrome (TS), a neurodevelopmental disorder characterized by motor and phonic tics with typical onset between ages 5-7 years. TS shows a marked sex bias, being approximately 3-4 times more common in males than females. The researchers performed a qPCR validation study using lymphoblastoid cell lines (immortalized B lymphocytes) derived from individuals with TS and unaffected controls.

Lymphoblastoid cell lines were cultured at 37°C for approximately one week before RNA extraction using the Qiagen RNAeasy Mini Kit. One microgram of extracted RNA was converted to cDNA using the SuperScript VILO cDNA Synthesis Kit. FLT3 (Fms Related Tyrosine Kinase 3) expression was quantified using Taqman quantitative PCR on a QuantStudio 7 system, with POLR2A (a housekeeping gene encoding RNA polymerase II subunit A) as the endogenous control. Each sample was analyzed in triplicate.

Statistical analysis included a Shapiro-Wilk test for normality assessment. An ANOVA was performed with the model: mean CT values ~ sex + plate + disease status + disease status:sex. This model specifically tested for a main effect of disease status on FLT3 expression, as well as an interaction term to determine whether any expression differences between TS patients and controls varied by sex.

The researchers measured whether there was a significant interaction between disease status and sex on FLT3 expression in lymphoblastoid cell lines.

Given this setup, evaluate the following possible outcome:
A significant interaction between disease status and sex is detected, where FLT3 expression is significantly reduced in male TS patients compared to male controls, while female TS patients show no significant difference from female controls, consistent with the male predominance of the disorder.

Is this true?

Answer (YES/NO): NO